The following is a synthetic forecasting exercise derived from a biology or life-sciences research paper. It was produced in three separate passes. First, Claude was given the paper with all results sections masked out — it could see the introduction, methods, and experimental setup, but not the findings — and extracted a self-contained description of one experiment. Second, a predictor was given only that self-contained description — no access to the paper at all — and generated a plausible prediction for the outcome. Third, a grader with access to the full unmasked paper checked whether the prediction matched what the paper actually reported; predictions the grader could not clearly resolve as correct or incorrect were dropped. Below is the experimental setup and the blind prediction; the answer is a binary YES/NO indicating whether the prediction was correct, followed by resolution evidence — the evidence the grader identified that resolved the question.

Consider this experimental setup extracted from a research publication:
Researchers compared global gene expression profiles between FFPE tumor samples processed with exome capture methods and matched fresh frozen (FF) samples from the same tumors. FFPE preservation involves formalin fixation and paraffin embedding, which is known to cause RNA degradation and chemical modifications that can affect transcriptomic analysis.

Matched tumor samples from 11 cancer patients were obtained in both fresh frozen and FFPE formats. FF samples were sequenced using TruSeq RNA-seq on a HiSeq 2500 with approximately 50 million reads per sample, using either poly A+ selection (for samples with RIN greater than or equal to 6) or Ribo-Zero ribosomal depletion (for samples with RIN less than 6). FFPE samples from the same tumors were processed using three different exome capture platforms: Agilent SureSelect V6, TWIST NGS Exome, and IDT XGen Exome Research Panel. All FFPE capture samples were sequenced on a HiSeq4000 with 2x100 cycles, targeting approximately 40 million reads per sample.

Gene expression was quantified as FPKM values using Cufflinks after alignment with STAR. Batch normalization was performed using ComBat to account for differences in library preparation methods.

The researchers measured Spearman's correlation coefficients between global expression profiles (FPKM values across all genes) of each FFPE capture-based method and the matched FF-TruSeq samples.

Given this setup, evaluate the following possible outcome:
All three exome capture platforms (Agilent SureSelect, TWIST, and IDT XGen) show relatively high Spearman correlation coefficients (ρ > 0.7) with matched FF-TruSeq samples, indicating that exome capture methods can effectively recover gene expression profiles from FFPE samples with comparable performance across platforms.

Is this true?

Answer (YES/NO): YES